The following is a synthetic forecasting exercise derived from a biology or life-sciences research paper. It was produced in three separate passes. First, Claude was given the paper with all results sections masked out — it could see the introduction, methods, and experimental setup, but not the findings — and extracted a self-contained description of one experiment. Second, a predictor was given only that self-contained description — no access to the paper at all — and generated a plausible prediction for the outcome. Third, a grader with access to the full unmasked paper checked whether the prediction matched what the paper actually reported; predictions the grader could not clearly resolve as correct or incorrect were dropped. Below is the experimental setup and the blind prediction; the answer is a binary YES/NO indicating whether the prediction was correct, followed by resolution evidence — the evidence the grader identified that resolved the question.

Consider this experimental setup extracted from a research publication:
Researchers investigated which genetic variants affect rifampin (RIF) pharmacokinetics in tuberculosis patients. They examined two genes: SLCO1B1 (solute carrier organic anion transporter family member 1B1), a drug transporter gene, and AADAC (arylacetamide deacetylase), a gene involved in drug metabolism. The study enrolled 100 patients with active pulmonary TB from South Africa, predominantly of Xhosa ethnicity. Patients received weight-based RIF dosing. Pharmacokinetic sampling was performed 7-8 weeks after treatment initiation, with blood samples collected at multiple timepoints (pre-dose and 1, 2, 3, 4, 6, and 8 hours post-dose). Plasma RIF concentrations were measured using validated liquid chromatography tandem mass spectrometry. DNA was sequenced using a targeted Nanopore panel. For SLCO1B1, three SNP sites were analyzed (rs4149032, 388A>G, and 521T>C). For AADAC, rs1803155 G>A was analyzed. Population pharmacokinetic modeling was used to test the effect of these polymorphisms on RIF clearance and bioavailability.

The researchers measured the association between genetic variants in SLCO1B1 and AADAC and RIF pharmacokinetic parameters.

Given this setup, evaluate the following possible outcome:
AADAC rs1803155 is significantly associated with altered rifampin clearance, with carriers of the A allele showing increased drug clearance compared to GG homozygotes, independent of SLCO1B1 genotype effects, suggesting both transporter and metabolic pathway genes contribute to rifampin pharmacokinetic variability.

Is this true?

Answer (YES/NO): NO